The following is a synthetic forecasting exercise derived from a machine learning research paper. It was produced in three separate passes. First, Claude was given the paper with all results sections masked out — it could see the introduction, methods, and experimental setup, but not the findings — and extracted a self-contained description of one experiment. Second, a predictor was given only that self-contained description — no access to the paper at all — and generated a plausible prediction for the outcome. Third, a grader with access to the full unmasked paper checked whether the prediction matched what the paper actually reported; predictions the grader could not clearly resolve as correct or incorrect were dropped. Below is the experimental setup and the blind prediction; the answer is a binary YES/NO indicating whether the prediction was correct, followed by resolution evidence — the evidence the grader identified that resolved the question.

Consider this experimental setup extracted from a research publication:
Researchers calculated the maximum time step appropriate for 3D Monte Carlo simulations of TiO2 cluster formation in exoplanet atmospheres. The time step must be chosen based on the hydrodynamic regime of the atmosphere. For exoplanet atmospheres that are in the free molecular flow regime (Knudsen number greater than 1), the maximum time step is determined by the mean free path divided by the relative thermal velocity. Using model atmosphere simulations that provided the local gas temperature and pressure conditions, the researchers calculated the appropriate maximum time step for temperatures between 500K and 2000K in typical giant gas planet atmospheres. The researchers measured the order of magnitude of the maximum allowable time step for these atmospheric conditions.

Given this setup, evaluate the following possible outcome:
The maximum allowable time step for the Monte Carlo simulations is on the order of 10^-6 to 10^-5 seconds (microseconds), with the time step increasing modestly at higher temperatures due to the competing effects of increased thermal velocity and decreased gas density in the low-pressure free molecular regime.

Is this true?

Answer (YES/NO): NO